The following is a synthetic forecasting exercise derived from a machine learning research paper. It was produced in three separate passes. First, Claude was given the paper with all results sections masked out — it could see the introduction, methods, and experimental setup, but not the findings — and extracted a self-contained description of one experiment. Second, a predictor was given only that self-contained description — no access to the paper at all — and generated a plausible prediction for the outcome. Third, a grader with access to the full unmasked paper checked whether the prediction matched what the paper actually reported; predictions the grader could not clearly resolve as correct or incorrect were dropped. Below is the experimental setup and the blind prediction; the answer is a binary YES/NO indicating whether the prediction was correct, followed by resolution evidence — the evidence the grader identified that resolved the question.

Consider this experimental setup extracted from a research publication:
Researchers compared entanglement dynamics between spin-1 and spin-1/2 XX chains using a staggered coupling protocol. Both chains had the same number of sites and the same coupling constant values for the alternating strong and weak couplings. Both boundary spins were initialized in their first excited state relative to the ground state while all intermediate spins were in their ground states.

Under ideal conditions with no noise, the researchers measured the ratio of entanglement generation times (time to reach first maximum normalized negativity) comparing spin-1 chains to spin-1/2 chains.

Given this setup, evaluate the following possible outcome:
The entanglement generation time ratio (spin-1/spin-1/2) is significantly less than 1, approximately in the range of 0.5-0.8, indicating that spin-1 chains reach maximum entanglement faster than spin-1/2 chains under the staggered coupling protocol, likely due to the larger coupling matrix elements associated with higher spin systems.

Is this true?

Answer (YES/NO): YES